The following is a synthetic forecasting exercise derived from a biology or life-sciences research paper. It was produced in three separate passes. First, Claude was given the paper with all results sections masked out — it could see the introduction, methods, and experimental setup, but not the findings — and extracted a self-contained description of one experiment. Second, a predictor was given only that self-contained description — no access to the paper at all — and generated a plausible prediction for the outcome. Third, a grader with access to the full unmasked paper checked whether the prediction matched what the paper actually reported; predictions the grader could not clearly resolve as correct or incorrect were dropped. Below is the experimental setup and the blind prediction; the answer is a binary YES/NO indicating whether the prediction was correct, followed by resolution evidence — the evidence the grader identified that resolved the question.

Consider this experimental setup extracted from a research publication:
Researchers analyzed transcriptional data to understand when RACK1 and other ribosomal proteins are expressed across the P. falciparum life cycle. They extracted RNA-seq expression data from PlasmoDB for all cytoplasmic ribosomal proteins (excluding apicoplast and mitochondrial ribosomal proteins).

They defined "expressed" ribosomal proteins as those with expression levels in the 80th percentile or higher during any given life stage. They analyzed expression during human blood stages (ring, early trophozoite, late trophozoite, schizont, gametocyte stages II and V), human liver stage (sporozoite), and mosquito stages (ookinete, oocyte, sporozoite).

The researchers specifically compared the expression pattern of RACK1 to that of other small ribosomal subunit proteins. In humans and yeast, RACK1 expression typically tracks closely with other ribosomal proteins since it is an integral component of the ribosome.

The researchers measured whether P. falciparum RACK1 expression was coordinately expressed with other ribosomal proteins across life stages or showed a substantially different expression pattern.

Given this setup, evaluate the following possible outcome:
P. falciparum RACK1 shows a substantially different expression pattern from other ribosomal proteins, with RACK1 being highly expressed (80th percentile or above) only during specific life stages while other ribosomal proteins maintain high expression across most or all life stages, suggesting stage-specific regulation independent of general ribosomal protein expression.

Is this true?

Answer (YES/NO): NO